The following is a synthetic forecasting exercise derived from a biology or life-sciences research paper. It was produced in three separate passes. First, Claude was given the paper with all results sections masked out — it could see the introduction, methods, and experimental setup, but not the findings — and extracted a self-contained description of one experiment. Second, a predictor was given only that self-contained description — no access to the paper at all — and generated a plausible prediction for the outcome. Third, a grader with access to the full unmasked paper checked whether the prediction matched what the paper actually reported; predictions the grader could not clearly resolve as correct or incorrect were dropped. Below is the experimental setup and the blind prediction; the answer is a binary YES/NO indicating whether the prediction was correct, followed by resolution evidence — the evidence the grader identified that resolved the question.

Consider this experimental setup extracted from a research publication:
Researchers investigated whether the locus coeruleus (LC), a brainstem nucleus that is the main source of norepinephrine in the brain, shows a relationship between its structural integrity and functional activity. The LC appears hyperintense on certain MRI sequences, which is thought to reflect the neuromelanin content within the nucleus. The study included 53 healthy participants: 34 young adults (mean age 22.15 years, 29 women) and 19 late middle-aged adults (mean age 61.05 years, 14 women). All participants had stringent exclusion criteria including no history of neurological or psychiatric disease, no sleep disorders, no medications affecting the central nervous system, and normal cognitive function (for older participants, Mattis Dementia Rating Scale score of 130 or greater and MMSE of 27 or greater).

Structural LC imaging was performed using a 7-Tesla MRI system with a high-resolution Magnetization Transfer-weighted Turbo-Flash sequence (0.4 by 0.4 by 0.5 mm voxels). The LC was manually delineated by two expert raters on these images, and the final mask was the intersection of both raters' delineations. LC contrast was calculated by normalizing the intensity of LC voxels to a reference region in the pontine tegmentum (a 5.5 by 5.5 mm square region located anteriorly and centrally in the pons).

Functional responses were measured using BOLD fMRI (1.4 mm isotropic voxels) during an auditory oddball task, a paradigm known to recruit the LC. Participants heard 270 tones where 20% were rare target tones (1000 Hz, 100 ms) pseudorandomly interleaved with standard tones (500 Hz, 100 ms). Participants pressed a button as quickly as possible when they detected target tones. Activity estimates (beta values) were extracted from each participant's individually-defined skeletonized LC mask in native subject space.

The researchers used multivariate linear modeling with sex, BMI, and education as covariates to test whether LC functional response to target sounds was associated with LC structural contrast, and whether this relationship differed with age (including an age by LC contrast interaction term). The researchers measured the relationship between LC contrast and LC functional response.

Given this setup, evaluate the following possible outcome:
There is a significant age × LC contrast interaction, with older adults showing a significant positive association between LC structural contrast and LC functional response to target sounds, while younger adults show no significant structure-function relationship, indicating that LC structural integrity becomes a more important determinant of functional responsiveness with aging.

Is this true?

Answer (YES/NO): NO